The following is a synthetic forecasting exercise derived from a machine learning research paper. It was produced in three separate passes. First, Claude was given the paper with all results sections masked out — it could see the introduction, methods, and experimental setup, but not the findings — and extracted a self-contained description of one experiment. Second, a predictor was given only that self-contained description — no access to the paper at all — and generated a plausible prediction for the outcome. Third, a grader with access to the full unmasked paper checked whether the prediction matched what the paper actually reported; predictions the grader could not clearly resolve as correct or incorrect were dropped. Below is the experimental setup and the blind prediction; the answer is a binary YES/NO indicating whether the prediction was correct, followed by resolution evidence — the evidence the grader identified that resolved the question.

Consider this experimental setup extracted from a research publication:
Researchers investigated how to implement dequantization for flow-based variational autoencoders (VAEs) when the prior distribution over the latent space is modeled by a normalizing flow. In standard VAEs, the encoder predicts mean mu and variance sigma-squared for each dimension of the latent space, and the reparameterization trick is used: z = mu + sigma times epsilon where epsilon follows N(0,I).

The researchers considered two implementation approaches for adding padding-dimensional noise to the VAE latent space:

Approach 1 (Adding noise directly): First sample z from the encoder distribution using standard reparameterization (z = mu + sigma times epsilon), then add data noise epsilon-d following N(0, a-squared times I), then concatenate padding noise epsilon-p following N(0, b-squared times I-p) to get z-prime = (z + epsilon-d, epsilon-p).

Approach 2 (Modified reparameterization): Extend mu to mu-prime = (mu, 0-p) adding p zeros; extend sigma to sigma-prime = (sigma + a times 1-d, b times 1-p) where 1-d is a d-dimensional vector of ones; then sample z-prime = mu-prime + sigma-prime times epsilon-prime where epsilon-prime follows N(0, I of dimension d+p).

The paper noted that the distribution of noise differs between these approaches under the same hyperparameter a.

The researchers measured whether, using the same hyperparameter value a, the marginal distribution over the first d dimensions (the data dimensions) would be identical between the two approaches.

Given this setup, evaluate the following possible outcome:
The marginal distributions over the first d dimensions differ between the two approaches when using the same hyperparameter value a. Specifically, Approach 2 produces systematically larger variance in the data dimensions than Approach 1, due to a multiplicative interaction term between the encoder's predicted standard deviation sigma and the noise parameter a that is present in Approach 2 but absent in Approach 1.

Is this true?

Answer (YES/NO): YES